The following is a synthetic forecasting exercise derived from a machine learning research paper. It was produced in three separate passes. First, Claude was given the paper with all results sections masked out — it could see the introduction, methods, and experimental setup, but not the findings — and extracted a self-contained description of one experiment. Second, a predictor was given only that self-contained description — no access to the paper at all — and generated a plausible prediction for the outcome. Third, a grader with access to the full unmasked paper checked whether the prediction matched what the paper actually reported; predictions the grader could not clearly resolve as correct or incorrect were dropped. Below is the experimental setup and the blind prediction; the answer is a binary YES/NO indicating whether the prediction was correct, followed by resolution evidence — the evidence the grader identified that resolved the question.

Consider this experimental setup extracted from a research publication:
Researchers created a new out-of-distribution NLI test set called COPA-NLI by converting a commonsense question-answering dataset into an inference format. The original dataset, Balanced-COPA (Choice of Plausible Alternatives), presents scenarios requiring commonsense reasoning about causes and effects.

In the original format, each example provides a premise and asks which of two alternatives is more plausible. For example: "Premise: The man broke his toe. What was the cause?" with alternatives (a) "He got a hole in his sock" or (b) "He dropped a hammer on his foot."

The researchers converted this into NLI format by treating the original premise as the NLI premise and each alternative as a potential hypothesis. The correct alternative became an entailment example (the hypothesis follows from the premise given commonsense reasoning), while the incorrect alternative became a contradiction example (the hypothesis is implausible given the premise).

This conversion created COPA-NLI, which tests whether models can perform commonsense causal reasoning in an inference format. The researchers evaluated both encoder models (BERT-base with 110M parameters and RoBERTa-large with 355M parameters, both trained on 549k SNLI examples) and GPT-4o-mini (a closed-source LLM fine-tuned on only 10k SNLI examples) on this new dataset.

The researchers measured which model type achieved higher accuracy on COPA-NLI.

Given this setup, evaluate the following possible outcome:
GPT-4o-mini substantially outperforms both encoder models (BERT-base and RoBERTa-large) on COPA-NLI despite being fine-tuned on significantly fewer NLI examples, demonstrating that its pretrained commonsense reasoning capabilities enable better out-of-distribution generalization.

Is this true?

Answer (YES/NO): YES